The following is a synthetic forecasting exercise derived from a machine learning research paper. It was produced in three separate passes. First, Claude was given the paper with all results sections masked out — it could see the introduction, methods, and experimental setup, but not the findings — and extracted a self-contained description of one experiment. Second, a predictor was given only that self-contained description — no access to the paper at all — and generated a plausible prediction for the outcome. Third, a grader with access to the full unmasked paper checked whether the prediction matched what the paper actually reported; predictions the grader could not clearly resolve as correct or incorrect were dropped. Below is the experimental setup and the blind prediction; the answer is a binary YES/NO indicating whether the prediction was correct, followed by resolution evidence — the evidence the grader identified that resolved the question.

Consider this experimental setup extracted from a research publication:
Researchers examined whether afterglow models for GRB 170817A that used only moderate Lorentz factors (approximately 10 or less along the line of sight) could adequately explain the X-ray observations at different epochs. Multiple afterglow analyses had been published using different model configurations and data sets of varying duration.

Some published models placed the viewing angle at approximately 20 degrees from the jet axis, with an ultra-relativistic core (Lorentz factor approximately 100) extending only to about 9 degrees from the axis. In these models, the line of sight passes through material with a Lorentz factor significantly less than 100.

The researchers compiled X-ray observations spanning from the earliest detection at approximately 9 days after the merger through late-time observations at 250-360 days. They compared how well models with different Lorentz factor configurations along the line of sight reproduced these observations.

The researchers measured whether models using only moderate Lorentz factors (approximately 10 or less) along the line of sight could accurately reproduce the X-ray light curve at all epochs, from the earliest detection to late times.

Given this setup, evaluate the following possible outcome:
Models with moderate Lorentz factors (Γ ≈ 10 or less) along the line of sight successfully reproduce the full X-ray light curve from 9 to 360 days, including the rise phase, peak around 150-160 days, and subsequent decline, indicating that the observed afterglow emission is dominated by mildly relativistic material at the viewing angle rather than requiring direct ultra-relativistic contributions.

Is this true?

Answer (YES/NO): NO